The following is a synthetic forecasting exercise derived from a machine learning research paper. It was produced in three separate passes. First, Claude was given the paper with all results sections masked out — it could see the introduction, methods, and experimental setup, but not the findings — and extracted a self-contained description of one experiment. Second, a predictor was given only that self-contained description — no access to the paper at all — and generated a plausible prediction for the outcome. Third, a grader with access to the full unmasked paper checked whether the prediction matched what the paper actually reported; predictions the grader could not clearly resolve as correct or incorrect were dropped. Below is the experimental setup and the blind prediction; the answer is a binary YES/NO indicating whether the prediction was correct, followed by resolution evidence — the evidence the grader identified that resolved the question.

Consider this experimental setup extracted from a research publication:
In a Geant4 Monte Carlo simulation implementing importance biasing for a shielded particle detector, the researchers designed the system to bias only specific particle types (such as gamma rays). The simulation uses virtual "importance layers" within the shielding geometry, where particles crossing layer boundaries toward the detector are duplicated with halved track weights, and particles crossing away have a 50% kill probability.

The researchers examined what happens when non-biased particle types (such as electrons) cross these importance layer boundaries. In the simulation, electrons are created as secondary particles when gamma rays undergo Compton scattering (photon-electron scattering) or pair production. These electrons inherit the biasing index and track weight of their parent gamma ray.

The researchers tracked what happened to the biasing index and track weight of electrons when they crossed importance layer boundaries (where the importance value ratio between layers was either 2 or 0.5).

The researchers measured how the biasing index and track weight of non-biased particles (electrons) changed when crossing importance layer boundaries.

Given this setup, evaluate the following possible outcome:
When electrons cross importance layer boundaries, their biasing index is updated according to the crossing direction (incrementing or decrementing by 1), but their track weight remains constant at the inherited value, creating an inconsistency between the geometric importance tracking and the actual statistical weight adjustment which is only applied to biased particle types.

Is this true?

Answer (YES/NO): NO